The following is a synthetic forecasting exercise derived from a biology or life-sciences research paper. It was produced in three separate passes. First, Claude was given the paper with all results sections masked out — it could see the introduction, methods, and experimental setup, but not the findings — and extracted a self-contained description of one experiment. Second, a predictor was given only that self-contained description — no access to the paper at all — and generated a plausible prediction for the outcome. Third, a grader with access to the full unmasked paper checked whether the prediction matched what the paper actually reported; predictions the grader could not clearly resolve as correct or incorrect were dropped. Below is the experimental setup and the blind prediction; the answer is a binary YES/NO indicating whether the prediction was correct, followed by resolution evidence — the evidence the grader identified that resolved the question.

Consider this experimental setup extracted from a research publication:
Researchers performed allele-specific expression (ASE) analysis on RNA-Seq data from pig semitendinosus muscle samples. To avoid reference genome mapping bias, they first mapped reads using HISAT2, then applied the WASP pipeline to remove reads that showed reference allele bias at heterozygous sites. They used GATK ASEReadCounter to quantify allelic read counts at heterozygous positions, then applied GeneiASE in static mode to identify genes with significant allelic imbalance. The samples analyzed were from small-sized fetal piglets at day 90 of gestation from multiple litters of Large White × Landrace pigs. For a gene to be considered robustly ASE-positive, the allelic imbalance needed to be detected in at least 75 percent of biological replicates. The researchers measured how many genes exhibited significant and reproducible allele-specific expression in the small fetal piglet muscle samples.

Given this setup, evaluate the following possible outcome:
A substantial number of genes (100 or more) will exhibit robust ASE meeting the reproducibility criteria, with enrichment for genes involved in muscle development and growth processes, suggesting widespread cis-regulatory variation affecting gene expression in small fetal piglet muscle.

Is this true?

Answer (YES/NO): NO